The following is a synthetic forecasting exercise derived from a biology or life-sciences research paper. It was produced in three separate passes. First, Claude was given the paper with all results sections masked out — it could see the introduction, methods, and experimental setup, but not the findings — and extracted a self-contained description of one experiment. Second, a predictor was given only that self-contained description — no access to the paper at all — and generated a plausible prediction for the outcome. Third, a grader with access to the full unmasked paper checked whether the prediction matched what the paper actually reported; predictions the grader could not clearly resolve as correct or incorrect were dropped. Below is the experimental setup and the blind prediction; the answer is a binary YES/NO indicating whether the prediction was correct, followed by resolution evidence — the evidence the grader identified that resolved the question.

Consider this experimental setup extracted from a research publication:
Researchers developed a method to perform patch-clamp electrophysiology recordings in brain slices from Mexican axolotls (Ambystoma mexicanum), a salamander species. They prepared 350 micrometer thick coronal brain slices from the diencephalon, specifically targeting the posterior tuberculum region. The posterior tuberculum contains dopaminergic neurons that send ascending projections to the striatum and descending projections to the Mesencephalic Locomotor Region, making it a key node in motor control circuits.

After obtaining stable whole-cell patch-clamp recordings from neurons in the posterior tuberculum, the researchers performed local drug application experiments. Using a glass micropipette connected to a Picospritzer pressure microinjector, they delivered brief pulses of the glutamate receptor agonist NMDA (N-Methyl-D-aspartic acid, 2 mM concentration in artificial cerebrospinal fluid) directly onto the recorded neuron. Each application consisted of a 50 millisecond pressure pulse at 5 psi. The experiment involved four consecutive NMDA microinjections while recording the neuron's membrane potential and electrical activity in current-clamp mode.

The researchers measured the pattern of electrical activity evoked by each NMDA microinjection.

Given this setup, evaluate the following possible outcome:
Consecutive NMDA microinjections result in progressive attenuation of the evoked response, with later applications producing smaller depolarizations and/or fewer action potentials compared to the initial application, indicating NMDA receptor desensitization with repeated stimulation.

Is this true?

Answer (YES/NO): NO